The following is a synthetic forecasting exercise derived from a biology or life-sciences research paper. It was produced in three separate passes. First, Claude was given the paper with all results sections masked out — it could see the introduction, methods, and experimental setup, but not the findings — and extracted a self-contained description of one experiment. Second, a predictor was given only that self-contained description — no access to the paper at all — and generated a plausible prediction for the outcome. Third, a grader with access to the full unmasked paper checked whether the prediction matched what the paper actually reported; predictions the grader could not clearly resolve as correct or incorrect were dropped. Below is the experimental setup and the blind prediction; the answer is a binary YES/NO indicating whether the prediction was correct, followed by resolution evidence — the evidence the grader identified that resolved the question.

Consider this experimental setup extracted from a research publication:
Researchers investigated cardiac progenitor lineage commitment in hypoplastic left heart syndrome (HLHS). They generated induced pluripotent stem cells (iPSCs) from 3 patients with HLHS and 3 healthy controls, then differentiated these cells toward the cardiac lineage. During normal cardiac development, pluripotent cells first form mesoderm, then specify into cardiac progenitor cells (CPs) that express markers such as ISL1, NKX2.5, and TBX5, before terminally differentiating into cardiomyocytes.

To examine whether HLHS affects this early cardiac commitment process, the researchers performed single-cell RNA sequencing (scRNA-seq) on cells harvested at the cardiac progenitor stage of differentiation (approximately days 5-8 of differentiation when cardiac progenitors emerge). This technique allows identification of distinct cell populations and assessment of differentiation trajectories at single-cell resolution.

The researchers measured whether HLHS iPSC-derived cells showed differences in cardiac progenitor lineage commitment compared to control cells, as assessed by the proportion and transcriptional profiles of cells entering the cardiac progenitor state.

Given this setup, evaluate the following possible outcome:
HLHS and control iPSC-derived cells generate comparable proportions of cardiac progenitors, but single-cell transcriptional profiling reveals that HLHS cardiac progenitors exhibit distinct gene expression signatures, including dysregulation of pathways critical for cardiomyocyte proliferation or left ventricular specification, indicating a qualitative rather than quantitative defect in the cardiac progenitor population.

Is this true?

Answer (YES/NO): NO